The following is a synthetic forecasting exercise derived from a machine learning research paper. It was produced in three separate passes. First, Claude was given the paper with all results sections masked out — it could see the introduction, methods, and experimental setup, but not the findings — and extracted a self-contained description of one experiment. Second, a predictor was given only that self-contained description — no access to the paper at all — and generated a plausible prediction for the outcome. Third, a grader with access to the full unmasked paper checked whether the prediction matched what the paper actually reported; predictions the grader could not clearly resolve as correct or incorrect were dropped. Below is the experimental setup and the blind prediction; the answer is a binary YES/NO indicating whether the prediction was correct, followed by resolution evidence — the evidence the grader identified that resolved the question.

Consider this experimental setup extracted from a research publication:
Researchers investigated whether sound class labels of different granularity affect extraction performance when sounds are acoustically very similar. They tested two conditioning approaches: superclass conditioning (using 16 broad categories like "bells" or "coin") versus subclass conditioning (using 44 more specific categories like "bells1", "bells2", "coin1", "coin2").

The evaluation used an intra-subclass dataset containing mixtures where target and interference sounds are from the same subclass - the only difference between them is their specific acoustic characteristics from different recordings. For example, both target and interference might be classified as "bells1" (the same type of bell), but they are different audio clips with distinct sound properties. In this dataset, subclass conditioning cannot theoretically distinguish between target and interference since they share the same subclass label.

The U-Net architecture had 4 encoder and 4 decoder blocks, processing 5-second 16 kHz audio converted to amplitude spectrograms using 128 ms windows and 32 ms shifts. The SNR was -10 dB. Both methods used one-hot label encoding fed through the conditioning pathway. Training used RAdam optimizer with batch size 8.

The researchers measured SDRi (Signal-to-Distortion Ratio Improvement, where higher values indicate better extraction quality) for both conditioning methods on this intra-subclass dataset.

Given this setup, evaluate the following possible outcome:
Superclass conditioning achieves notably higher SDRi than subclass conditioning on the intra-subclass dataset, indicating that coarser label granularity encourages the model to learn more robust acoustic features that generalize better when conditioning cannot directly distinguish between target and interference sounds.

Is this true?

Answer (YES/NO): NO